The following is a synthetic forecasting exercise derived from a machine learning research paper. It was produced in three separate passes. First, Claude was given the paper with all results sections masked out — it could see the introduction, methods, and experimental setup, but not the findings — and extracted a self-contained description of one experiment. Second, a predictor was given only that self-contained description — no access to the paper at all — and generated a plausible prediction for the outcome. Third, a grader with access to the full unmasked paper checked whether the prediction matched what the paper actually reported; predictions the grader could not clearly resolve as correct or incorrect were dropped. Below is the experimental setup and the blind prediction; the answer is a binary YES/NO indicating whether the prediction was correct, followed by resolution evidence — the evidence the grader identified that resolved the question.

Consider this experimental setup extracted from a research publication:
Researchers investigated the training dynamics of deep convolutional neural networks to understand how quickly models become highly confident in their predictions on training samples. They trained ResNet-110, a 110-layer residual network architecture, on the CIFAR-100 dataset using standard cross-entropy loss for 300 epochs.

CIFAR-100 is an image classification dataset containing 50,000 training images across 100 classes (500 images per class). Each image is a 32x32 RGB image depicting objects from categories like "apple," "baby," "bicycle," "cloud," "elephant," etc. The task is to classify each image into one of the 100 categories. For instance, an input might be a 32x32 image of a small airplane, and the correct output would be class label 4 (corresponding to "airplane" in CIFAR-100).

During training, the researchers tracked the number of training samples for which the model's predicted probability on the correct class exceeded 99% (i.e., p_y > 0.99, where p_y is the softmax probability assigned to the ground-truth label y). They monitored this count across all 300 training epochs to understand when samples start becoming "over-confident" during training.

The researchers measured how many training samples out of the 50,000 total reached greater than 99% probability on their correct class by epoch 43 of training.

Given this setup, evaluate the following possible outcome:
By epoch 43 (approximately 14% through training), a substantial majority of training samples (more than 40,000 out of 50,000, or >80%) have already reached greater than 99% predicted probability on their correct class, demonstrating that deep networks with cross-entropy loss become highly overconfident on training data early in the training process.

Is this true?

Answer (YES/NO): NO